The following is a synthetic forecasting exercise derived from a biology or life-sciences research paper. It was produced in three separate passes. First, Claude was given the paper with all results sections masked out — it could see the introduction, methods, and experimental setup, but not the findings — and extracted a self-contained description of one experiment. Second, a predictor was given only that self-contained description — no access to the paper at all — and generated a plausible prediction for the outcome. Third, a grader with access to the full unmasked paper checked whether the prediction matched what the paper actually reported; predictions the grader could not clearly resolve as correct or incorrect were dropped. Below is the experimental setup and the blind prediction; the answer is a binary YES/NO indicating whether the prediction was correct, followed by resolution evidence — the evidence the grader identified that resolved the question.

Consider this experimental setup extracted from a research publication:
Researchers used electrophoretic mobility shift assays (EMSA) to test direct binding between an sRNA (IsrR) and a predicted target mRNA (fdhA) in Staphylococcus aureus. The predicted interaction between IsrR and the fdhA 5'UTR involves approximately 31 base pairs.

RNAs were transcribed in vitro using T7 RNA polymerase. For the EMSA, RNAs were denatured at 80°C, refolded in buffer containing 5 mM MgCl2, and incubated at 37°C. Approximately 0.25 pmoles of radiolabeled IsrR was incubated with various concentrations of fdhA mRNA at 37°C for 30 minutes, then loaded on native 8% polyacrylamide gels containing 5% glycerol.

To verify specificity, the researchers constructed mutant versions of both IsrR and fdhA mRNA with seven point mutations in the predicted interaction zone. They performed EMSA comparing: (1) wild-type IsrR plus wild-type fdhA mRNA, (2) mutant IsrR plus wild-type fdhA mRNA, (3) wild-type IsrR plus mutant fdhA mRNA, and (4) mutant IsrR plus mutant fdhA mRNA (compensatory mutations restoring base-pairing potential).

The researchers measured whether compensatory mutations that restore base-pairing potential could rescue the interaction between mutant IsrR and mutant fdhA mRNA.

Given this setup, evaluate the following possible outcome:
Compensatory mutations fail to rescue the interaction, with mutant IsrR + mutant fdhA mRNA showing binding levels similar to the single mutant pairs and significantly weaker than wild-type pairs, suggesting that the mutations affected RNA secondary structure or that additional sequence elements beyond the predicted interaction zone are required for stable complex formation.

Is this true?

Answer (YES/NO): NO